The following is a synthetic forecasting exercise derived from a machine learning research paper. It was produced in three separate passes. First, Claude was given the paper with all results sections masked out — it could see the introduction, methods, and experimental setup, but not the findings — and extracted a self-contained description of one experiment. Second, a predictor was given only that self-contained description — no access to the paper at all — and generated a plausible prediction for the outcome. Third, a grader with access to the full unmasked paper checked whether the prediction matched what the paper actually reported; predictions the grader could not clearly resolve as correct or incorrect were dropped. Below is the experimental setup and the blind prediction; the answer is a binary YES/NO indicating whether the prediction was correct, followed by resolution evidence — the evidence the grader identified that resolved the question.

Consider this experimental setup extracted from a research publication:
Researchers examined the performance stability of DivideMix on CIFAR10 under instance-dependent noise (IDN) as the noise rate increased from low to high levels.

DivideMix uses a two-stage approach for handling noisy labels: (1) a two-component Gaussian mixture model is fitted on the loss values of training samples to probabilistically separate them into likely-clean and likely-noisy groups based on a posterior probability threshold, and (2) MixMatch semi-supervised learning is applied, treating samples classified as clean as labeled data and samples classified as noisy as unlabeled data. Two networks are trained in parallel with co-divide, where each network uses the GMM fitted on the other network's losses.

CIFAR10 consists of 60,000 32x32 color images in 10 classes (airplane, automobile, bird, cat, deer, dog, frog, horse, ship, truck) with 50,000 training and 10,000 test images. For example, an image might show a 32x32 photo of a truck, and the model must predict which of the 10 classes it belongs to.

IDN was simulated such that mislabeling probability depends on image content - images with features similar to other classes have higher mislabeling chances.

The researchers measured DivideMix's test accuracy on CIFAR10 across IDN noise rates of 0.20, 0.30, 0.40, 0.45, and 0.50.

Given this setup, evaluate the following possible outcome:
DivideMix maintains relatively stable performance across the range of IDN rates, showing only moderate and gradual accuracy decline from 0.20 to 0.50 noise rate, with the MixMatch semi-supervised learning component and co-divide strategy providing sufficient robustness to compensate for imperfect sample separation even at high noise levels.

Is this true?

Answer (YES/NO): YES